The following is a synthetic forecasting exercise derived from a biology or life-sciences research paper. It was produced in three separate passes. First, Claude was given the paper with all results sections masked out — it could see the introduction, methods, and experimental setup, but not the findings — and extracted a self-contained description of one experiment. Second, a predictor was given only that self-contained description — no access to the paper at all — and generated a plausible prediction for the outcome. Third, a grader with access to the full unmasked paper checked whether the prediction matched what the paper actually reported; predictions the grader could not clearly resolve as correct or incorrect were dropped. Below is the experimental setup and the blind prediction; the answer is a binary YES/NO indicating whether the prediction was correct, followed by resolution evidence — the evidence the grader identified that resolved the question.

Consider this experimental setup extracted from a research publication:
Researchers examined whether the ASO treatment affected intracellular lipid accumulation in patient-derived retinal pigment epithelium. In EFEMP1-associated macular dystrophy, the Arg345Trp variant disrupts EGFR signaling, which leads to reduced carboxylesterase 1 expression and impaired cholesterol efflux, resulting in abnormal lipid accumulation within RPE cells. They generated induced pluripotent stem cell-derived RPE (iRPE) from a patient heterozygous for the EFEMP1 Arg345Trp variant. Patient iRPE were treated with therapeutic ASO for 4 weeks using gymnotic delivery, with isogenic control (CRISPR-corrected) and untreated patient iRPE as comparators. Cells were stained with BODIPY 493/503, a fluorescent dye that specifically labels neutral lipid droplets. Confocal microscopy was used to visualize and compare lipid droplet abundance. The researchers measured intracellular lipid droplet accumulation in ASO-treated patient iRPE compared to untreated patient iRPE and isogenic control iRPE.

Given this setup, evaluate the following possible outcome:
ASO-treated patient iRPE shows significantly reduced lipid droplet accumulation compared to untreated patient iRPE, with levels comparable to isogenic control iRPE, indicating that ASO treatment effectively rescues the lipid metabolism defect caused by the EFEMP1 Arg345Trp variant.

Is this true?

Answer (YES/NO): YES